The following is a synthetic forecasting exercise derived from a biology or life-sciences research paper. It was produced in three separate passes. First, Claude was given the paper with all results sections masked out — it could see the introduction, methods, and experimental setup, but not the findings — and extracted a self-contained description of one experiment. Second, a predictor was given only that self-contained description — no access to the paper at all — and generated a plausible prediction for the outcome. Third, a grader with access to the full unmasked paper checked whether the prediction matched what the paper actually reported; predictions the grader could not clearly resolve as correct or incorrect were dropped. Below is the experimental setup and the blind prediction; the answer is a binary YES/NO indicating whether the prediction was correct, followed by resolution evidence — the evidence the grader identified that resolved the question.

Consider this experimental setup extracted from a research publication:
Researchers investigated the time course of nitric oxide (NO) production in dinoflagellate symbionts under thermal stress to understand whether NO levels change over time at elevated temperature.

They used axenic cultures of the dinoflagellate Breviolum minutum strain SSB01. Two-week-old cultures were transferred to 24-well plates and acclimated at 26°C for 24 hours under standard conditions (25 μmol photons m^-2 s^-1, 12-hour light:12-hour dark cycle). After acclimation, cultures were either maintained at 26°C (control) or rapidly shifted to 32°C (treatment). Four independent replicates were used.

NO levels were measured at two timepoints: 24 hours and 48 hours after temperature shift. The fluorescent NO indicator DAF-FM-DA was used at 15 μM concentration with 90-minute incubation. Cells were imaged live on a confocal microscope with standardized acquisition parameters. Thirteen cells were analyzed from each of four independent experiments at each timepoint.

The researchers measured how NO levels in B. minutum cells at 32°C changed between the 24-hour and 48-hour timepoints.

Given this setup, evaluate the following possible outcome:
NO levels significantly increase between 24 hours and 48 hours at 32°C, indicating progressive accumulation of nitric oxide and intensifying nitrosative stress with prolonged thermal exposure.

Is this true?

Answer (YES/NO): YES